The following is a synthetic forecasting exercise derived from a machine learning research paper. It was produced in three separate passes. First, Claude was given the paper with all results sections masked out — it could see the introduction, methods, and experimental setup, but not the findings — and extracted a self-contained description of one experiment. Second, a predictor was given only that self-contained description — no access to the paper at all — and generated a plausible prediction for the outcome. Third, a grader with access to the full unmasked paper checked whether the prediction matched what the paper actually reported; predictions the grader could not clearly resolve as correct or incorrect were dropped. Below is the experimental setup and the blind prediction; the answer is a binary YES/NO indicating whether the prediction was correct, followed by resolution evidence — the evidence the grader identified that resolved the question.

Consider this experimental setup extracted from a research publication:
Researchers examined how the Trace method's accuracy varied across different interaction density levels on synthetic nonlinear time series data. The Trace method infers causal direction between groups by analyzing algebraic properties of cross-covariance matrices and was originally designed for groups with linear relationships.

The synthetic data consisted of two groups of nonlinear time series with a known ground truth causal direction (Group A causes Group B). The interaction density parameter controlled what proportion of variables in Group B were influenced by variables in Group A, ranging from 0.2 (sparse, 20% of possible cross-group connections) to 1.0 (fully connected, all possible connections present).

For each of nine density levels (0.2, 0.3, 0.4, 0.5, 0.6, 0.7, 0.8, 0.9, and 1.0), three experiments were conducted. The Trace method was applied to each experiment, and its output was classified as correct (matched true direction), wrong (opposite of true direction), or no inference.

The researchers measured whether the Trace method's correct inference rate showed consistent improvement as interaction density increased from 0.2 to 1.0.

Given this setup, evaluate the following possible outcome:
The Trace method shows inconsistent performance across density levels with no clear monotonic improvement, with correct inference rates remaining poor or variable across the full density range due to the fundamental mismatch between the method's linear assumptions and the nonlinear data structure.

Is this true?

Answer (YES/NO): YES